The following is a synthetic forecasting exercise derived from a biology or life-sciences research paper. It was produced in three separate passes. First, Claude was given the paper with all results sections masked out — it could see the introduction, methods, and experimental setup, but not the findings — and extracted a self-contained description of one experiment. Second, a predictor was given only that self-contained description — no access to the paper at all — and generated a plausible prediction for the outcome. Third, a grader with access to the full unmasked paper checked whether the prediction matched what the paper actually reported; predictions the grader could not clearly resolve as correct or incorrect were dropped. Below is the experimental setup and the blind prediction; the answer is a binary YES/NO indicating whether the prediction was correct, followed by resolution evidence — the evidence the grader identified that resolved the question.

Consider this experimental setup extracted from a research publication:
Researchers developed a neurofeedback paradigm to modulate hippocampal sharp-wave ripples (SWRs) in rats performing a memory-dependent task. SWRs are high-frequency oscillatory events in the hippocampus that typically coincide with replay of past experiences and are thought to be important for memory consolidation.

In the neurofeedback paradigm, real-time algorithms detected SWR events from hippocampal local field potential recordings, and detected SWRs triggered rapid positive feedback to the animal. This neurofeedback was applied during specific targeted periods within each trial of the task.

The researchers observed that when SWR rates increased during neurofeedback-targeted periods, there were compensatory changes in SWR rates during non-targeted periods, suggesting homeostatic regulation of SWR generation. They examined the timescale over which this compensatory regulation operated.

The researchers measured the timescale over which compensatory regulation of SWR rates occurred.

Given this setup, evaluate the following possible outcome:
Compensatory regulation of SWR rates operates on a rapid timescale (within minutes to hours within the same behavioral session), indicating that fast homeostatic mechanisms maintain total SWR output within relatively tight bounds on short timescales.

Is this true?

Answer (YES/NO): YES